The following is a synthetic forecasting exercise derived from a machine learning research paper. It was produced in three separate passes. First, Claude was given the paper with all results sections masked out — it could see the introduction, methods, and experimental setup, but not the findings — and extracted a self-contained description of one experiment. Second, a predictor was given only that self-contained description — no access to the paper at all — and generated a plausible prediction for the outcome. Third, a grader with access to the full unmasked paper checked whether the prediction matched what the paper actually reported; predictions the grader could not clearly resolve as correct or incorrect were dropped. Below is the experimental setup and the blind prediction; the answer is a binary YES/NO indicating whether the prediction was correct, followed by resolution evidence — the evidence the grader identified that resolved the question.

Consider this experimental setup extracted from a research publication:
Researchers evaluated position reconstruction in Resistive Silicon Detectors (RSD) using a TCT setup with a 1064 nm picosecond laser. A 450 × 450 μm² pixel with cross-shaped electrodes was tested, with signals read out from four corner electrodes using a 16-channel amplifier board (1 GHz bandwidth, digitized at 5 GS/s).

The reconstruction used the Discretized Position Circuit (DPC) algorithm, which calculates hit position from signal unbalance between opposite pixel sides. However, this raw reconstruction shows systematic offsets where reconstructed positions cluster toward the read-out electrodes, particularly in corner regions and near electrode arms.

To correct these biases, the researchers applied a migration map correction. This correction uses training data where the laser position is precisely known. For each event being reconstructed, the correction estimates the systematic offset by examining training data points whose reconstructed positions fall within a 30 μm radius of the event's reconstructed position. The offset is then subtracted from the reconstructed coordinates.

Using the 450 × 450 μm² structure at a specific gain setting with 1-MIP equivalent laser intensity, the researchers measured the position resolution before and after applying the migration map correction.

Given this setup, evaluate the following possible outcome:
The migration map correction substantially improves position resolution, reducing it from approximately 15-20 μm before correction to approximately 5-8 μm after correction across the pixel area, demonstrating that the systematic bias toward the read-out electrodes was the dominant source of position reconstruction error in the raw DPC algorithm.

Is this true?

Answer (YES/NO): NO